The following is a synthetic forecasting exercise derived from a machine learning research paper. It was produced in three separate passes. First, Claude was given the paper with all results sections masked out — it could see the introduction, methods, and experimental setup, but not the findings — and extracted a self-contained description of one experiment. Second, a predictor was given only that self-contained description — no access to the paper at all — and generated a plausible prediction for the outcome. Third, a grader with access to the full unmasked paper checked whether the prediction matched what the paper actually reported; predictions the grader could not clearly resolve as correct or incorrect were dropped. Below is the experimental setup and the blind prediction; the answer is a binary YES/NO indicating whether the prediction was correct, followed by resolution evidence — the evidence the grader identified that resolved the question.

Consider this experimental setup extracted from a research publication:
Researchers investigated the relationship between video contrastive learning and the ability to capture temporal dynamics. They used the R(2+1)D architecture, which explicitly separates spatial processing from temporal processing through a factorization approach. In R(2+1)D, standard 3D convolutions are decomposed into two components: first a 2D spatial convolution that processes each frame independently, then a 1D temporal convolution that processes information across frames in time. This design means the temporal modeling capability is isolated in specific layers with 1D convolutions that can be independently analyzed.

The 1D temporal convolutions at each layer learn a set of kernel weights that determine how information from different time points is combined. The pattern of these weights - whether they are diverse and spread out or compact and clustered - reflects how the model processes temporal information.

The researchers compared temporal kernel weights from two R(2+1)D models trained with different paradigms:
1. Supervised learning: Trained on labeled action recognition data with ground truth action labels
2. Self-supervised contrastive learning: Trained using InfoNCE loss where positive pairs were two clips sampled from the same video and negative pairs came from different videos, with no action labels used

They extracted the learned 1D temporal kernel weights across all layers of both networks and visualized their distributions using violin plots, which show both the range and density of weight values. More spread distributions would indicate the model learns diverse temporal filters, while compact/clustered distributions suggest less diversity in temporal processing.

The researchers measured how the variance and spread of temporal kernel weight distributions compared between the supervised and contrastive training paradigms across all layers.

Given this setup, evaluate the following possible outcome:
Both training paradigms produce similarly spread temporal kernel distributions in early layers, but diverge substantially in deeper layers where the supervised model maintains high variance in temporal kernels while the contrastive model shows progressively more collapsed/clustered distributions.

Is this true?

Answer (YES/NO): NO